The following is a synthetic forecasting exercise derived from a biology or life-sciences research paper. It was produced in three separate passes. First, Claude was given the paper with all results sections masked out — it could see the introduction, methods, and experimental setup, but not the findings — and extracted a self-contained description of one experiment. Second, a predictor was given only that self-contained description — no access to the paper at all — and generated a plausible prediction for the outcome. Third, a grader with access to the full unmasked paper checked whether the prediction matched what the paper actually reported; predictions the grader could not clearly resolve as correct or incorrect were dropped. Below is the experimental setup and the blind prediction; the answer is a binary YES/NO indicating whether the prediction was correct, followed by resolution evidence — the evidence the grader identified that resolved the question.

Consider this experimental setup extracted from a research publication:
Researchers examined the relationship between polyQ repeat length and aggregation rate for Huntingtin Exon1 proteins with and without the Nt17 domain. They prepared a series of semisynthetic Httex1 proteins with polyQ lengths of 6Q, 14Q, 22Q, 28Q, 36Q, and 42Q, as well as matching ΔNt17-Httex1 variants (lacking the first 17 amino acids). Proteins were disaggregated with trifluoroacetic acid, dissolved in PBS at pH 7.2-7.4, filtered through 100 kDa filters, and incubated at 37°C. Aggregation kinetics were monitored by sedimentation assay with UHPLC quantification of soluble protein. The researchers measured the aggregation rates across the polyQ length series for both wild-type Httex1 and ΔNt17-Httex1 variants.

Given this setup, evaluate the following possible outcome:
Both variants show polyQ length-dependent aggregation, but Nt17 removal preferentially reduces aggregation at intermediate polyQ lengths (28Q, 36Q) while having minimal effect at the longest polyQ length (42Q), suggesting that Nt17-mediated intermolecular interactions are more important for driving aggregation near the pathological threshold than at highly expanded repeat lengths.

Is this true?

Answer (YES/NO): NO